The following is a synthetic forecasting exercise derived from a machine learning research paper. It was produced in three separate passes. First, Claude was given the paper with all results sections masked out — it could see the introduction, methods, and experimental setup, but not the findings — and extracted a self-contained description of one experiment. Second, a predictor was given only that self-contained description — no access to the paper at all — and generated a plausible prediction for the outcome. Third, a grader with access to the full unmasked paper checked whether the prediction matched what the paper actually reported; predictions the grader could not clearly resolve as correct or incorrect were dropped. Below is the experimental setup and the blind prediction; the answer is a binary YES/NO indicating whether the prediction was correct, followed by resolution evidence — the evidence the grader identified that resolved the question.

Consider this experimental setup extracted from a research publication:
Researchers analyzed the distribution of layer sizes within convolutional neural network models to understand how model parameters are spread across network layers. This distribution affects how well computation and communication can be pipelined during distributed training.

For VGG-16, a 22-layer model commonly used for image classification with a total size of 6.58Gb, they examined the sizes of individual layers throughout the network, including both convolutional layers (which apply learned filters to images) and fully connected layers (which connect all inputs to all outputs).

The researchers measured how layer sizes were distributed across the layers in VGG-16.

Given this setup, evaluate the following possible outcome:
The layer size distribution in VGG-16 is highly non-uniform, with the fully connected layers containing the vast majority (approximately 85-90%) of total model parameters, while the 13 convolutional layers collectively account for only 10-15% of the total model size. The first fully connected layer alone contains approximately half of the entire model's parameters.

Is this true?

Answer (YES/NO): NO